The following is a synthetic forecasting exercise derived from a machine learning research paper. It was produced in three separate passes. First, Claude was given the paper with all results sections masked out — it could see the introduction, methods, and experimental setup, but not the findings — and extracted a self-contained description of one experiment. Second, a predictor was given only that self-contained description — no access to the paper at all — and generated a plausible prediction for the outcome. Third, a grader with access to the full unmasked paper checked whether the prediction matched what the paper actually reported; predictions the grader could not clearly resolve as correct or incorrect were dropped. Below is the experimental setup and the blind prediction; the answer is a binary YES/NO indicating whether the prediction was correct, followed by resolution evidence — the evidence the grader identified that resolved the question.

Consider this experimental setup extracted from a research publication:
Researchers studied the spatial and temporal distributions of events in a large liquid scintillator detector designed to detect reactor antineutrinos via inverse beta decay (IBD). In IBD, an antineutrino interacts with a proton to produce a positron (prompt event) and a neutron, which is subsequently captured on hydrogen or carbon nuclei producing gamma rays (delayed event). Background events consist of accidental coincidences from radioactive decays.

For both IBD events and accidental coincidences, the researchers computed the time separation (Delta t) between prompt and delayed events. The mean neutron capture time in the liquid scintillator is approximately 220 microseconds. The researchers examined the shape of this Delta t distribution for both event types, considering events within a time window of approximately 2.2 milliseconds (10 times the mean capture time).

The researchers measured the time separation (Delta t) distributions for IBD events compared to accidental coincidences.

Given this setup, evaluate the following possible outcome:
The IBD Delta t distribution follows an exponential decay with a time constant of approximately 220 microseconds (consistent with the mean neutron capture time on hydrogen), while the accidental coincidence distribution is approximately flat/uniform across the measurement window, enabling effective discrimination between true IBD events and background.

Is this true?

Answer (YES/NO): YES